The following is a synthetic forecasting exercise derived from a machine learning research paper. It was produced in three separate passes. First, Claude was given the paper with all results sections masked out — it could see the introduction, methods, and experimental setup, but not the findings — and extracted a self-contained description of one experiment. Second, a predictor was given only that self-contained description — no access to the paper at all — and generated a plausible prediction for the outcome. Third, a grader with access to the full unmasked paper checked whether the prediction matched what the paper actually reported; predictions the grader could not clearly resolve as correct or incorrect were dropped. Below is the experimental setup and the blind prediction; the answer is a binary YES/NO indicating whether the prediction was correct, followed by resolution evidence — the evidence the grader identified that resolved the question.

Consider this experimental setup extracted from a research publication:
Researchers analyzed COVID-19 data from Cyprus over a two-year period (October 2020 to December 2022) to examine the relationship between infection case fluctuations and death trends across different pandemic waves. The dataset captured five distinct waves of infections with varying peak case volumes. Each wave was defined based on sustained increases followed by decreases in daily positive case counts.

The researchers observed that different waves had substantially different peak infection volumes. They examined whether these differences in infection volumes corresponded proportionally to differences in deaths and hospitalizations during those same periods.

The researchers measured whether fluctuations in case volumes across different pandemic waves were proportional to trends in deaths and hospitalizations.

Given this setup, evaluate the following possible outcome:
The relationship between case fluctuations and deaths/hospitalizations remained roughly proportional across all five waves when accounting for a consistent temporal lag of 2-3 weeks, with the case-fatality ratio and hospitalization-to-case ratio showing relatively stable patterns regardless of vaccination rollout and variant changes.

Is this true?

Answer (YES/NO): NO